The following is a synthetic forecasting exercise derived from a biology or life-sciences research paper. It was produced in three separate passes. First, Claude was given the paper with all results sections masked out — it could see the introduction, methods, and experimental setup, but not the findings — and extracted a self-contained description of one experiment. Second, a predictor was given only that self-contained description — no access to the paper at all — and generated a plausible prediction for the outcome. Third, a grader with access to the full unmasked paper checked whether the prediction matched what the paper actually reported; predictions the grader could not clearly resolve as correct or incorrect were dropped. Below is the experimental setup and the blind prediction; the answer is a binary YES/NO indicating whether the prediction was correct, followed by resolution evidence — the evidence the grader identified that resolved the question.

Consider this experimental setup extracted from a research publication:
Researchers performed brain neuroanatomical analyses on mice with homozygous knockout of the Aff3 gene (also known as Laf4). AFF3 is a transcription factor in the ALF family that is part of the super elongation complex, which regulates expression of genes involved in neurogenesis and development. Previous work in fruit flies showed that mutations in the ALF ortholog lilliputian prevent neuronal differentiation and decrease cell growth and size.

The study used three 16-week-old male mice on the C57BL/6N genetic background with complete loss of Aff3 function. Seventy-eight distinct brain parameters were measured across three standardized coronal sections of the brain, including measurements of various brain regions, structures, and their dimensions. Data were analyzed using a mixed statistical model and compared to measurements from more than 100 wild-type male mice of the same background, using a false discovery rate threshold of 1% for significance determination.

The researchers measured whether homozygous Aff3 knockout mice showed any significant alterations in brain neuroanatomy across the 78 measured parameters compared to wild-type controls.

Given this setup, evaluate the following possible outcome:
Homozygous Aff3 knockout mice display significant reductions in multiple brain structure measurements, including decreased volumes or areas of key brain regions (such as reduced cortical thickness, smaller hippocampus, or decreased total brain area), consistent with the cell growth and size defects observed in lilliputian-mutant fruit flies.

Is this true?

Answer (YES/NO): NO